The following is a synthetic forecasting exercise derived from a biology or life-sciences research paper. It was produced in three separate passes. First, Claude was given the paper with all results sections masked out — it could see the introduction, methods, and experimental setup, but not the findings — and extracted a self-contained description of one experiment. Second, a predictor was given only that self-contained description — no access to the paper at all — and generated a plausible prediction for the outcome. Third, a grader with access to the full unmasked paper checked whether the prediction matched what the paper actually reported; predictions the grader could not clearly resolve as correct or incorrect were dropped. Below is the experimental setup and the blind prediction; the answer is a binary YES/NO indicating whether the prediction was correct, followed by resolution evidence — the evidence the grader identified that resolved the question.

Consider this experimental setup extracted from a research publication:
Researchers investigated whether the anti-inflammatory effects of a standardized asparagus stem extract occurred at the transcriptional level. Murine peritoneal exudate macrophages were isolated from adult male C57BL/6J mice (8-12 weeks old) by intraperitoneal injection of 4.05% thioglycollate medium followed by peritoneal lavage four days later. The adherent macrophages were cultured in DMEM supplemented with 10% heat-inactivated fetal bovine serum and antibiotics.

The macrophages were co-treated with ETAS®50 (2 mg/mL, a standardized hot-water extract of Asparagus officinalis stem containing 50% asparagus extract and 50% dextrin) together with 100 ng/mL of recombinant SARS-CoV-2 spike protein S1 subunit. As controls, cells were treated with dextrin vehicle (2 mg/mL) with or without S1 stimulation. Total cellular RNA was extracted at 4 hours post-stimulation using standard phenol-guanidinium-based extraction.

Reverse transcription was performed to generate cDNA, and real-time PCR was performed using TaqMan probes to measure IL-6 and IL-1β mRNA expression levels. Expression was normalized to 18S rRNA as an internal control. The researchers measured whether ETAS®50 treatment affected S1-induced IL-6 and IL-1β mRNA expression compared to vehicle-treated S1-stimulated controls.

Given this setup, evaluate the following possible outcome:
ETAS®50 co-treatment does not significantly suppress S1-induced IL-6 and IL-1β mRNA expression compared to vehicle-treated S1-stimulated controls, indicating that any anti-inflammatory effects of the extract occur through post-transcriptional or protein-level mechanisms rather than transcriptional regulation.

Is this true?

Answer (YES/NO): NO